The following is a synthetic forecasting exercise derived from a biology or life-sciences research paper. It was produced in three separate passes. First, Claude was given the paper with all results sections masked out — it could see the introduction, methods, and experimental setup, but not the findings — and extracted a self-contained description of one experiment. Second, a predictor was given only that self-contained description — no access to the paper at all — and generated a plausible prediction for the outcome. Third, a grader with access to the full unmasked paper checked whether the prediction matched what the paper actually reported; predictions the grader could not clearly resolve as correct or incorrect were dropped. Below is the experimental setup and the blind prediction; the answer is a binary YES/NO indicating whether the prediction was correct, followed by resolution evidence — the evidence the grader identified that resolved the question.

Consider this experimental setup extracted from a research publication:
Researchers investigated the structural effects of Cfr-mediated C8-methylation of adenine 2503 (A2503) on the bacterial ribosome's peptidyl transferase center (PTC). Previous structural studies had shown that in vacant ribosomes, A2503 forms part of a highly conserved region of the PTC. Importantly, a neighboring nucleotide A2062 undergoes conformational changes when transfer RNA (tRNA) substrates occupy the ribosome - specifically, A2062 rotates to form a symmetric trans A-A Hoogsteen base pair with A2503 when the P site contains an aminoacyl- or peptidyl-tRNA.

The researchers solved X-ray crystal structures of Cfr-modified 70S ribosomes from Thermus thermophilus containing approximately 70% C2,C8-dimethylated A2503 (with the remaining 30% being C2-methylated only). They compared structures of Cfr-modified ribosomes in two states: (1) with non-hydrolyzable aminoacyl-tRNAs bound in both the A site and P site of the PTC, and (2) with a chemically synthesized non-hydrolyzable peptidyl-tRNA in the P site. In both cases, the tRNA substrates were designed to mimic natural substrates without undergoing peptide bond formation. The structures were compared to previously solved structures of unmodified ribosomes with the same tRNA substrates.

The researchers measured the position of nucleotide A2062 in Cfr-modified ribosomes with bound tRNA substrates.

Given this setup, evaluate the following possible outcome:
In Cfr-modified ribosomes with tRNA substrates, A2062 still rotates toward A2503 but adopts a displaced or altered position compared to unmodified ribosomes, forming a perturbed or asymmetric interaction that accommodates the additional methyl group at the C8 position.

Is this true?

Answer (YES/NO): NO